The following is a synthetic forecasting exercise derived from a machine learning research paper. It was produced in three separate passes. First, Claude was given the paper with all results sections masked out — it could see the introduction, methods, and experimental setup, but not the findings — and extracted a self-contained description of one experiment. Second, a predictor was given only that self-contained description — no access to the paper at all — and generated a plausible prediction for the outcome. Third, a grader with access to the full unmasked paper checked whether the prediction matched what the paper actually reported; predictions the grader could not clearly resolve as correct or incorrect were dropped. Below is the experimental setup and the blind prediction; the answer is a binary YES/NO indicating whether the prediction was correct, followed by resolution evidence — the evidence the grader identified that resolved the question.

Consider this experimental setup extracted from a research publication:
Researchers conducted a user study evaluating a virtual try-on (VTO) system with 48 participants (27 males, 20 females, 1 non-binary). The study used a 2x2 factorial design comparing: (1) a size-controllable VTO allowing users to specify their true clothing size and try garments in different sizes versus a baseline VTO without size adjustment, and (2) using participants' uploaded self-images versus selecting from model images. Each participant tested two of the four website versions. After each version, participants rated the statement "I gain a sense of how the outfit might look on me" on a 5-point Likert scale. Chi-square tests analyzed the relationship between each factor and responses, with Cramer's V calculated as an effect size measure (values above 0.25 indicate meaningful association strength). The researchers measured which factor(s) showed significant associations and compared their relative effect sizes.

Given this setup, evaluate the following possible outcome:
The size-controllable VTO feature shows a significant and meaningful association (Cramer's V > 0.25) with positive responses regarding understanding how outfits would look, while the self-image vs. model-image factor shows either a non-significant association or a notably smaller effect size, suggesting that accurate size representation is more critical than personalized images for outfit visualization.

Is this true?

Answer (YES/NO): NO